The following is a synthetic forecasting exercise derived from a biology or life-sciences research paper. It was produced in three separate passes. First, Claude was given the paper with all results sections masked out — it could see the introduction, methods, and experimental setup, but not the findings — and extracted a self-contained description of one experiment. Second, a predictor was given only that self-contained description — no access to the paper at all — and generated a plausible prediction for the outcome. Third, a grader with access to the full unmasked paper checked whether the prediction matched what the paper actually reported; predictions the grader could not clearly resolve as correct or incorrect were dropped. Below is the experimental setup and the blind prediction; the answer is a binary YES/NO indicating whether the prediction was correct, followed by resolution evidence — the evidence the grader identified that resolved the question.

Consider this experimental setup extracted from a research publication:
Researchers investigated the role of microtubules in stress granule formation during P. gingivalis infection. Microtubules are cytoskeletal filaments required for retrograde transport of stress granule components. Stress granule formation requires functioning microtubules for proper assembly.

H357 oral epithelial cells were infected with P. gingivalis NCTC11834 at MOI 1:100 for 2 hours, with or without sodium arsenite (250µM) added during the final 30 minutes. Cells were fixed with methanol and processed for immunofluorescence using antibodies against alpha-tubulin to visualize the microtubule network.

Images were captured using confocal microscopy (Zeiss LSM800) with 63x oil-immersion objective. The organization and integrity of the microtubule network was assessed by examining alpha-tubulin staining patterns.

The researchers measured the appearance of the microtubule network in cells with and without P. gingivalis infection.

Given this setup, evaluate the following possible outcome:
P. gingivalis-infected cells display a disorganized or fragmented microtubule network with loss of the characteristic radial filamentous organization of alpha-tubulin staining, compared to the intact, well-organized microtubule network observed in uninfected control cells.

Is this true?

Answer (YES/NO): NO